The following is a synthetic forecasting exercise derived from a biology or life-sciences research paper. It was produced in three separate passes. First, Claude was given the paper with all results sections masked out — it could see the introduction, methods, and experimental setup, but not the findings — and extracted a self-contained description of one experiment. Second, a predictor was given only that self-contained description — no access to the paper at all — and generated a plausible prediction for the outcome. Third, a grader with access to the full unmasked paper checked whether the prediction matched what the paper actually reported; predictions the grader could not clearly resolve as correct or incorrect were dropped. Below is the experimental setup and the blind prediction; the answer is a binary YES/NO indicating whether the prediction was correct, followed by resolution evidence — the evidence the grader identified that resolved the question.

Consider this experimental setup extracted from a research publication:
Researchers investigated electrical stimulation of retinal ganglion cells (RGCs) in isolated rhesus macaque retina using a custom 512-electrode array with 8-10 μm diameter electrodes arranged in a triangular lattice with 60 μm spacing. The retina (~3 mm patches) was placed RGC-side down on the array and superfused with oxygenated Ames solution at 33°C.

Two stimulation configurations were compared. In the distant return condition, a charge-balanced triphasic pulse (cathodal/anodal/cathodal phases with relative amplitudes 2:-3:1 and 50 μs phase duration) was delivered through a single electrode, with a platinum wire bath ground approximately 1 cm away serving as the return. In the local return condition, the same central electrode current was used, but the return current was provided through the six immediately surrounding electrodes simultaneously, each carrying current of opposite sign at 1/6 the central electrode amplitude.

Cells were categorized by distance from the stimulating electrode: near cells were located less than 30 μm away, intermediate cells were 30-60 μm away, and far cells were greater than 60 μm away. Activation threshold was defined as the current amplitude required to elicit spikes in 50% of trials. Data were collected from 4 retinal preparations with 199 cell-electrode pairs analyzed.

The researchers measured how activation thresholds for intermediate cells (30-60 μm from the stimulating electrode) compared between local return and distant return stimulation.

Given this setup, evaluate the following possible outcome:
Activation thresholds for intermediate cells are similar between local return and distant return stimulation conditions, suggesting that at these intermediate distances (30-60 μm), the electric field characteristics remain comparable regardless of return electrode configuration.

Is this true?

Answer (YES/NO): NO